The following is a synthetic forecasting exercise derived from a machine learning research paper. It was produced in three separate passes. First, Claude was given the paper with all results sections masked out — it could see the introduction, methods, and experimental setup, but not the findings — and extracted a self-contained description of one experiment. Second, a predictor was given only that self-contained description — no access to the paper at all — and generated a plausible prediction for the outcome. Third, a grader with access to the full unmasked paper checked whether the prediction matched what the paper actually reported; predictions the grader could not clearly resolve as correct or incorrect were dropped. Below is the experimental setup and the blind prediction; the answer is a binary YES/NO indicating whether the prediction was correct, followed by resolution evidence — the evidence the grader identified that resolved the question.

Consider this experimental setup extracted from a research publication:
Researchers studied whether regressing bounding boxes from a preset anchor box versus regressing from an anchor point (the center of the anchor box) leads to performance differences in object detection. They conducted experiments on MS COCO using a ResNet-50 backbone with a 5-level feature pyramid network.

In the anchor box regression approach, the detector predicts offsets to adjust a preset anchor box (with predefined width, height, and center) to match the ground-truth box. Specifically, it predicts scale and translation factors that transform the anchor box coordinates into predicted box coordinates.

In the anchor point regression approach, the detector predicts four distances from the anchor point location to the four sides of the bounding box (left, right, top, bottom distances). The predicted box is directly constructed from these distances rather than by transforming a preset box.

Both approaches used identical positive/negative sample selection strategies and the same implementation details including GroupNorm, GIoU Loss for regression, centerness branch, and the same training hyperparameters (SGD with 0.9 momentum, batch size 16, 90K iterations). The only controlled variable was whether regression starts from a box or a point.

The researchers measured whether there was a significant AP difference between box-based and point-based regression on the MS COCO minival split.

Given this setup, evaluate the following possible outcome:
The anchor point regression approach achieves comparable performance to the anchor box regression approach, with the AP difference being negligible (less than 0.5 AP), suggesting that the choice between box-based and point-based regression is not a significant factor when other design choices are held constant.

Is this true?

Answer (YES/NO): YES